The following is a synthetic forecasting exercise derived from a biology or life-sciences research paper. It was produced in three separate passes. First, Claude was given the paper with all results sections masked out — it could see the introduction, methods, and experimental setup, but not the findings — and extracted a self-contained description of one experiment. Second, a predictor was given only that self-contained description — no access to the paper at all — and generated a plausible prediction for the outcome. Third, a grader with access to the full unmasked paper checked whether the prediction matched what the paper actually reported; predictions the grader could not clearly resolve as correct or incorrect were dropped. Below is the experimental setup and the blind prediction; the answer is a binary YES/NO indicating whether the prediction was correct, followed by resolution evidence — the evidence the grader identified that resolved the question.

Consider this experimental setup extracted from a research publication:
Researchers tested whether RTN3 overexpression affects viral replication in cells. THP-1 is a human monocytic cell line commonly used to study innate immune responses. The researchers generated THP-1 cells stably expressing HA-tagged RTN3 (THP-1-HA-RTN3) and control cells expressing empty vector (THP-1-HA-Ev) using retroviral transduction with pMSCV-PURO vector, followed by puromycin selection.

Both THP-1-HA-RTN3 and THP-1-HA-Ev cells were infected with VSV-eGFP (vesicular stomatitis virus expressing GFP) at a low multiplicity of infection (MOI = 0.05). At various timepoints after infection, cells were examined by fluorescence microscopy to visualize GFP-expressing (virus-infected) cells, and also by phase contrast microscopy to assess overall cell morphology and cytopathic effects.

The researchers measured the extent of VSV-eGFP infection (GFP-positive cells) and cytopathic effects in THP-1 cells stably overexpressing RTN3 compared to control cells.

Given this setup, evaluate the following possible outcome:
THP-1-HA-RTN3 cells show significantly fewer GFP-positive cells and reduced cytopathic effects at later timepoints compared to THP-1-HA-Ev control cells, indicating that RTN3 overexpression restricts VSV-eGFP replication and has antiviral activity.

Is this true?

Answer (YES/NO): NO